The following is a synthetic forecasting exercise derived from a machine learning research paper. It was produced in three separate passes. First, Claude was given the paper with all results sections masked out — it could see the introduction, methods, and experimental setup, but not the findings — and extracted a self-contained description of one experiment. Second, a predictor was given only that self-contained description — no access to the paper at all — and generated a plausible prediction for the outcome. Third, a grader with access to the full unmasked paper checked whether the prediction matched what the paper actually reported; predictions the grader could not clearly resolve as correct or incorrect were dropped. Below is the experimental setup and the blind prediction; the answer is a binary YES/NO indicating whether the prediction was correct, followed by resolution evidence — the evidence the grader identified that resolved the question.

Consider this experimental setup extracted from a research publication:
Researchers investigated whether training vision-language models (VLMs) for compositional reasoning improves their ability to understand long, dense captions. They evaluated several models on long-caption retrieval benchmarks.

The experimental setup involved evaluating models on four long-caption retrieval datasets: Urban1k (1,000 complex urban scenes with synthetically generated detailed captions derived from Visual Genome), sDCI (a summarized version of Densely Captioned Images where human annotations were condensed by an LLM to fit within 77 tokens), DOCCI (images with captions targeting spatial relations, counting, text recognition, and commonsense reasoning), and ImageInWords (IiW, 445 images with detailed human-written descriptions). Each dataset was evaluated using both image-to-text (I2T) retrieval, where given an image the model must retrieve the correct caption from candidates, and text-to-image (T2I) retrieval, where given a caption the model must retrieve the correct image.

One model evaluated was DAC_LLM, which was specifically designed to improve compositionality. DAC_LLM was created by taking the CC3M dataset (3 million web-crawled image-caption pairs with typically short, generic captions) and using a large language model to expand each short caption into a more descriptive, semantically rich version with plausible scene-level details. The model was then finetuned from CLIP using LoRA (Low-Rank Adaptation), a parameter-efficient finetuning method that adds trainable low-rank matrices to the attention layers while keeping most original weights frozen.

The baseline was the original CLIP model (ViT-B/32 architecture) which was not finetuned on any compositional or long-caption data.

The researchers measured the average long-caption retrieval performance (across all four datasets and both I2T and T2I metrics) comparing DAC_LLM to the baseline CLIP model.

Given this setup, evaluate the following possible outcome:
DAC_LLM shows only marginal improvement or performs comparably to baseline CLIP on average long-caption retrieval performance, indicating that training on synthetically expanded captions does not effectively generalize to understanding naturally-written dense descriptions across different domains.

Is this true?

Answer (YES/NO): NO